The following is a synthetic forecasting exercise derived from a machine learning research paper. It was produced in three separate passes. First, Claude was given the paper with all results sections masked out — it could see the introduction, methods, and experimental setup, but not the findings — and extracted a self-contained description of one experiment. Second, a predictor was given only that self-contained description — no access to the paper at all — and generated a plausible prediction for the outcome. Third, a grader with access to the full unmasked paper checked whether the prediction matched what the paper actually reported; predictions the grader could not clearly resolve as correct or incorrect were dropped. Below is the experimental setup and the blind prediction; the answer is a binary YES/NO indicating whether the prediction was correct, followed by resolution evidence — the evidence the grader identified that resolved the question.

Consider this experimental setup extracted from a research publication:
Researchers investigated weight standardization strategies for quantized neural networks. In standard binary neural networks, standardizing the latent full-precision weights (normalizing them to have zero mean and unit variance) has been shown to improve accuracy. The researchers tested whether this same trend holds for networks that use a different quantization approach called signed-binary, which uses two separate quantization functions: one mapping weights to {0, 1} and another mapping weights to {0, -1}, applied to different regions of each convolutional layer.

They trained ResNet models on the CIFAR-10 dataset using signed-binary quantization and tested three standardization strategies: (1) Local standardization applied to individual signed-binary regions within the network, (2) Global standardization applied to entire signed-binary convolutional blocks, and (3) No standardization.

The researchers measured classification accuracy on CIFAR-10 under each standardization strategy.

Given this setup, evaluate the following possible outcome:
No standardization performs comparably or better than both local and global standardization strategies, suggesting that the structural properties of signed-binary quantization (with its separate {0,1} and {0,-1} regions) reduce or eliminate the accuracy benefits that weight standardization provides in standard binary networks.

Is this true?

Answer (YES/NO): YES